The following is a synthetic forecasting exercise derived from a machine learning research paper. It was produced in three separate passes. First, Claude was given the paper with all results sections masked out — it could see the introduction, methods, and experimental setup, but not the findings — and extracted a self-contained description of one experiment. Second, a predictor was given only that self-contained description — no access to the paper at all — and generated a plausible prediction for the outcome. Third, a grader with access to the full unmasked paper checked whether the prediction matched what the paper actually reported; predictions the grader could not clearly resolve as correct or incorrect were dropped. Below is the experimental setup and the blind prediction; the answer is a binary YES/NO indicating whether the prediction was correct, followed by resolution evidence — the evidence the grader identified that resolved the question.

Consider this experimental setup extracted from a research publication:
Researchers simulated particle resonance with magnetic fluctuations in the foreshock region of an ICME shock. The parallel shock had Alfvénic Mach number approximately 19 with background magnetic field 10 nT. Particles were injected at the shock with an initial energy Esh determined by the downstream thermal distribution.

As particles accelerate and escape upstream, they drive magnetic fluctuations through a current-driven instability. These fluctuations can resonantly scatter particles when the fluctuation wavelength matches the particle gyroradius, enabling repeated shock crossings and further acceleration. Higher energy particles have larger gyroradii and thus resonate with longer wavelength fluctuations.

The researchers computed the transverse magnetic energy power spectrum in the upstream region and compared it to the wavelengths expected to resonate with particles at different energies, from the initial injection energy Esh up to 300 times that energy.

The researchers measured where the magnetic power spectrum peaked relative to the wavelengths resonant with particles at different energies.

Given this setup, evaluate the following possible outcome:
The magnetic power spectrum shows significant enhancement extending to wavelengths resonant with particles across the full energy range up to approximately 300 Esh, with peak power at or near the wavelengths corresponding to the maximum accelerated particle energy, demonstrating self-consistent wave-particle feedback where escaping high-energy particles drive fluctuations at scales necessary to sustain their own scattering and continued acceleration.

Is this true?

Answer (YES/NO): NO